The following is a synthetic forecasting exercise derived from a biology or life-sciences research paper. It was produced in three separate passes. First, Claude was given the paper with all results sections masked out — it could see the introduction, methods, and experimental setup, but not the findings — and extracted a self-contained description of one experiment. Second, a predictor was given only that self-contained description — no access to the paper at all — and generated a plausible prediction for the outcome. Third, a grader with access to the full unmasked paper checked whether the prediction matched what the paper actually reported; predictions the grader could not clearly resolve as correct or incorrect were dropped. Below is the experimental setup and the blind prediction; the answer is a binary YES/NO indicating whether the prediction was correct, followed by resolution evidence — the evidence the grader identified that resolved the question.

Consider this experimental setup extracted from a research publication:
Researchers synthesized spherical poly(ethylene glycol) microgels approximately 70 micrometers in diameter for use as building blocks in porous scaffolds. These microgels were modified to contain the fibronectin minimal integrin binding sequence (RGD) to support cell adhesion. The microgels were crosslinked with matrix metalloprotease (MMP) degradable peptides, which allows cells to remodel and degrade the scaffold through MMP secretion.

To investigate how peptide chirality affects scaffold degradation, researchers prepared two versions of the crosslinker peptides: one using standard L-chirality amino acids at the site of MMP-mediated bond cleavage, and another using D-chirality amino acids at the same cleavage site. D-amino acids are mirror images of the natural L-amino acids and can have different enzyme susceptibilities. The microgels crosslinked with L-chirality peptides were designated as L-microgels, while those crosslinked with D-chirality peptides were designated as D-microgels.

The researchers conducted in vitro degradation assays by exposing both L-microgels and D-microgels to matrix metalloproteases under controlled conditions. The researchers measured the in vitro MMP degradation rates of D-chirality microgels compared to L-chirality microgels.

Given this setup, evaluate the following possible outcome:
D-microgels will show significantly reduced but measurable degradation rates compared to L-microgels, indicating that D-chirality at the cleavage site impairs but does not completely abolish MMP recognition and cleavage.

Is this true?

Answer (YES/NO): YES